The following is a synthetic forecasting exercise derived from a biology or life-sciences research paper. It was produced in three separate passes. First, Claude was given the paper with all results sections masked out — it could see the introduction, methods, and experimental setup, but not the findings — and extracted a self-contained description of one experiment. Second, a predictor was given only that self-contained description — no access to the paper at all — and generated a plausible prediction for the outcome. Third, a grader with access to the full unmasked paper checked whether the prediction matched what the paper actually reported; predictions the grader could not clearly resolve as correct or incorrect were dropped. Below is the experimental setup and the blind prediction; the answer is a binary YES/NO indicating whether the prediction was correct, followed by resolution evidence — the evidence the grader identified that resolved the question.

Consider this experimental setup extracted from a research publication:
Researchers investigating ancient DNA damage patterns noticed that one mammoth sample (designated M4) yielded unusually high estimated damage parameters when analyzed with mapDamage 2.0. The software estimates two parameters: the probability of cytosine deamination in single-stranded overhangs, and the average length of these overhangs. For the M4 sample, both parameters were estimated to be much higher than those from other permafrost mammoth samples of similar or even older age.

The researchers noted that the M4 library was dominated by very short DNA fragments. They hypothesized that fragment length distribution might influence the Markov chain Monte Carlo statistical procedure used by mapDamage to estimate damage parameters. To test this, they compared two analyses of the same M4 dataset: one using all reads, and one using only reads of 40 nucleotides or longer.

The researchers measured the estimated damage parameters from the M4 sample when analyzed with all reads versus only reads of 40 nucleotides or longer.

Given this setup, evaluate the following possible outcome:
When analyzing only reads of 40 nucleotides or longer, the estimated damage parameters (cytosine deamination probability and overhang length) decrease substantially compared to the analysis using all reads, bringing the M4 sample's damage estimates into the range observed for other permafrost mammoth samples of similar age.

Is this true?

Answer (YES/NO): YES